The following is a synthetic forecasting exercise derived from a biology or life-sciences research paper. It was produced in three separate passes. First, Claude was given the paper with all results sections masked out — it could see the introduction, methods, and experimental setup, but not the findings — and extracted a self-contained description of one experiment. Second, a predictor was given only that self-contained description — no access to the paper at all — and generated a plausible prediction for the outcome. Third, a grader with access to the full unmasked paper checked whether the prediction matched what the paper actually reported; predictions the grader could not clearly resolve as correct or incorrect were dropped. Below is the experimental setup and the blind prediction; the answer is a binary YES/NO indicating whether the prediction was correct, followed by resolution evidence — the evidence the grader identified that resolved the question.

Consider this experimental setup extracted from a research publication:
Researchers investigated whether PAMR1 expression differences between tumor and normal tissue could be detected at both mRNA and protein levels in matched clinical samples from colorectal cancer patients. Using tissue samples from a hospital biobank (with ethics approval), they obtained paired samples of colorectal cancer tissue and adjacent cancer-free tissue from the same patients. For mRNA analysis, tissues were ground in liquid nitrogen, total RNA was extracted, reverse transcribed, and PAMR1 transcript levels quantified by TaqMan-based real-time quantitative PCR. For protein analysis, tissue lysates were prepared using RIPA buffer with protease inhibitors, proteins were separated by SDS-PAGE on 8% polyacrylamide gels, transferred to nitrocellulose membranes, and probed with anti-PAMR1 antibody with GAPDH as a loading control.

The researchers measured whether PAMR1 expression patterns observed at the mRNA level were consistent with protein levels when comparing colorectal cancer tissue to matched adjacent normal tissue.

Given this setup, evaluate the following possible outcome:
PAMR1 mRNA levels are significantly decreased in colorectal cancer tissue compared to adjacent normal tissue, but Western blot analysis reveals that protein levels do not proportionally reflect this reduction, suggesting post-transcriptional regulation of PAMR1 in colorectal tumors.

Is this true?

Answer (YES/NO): NO